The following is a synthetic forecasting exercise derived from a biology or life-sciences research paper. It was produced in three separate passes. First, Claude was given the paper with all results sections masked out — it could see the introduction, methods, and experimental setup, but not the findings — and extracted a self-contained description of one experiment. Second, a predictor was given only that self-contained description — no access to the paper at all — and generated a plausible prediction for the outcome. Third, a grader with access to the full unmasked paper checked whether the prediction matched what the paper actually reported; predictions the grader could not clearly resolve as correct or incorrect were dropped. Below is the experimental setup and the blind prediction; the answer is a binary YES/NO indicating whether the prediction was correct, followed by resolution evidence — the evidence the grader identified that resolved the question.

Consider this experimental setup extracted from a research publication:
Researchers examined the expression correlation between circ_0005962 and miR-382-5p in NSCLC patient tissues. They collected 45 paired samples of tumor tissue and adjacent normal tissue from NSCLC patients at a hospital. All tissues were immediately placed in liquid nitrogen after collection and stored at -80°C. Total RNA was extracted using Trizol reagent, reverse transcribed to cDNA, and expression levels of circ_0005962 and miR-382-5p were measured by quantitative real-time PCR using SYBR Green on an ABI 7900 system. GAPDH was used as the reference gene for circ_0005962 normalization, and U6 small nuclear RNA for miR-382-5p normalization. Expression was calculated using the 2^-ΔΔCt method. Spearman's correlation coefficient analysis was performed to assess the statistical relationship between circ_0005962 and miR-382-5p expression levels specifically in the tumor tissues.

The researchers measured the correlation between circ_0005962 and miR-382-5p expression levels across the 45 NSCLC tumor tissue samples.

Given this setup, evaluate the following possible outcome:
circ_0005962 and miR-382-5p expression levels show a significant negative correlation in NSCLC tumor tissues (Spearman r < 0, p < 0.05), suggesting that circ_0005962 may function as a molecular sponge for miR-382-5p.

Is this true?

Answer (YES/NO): YES